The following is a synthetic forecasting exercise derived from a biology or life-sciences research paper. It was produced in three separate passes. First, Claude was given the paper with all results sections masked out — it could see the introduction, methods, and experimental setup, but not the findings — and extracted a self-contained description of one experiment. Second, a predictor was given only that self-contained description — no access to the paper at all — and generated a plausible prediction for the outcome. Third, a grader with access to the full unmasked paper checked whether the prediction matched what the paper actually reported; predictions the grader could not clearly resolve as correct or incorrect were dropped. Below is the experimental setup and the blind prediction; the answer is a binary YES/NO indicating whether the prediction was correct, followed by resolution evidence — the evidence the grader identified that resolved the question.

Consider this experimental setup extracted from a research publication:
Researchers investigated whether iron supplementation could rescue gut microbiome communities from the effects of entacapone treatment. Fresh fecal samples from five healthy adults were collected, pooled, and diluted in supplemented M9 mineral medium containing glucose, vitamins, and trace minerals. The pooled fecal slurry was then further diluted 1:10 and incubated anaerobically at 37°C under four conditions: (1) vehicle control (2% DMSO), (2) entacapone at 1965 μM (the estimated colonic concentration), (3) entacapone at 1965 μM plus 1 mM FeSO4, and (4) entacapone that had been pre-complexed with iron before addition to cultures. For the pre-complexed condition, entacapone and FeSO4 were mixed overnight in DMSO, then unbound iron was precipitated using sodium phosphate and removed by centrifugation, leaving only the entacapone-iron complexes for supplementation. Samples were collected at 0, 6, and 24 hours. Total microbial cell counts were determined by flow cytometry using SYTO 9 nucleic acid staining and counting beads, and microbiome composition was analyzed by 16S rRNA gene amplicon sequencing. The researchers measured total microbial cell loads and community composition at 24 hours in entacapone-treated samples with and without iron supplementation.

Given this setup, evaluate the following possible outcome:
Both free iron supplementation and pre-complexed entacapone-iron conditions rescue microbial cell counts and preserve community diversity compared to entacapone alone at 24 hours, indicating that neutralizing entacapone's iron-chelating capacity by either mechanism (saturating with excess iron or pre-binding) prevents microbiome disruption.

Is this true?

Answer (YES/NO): YES